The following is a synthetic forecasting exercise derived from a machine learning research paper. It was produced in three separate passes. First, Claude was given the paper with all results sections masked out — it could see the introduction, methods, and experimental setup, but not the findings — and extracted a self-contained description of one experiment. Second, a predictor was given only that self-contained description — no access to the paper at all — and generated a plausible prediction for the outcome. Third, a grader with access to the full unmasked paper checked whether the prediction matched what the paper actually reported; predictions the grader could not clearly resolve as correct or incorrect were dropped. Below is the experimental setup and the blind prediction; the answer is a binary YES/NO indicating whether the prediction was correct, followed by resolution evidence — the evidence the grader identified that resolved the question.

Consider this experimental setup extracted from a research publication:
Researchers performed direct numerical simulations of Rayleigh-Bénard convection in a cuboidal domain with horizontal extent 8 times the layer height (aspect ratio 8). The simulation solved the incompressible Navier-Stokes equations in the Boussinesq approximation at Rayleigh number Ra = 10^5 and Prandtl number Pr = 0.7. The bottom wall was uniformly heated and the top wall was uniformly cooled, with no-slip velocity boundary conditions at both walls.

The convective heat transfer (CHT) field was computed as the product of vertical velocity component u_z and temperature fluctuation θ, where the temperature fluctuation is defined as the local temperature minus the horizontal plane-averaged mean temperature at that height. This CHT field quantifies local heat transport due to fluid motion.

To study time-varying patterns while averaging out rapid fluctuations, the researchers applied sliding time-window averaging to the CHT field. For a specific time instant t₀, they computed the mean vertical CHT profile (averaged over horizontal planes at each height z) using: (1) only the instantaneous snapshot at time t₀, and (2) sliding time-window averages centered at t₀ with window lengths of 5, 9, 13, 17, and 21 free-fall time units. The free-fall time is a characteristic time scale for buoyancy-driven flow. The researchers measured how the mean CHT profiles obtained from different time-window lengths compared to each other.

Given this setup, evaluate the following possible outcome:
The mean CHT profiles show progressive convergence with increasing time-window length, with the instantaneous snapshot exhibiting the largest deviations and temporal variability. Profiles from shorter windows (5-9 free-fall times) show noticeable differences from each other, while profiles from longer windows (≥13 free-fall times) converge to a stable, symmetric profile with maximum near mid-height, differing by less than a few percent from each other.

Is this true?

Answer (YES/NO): NO